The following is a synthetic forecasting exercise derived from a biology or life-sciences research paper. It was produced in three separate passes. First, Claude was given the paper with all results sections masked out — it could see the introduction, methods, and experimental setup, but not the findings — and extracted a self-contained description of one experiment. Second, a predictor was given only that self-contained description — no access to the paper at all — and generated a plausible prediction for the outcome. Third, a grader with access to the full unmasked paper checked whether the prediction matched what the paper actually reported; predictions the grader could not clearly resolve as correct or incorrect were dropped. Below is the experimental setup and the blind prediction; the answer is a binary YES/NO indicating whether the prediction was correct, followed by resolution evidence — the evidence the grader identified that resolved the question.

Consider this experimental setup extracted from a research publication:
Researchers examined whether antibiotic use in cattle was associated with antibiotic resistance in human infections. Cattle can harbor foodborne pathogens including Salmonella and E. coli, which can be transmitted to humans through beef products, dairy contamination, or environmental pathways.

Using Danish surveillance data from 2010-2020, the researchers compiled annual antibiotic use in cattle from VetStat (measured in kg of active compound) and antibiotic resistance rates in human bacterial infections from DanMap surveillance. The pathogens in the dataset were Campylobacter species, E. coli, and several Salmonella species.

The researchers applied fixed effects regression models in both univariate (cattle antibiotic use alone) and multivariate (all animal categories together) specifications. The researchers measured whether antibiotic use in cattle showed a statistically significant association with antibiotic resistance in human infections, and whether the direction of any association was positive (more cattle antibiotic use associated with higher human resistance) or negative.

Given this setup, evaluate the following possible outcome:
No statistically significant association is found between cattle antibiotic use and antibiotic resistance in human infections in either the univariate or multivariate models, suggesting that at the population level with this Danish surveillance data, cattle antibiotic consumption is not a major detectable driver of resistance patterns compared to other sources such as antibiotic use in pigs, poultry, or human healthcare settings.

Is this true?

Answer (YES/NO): NO